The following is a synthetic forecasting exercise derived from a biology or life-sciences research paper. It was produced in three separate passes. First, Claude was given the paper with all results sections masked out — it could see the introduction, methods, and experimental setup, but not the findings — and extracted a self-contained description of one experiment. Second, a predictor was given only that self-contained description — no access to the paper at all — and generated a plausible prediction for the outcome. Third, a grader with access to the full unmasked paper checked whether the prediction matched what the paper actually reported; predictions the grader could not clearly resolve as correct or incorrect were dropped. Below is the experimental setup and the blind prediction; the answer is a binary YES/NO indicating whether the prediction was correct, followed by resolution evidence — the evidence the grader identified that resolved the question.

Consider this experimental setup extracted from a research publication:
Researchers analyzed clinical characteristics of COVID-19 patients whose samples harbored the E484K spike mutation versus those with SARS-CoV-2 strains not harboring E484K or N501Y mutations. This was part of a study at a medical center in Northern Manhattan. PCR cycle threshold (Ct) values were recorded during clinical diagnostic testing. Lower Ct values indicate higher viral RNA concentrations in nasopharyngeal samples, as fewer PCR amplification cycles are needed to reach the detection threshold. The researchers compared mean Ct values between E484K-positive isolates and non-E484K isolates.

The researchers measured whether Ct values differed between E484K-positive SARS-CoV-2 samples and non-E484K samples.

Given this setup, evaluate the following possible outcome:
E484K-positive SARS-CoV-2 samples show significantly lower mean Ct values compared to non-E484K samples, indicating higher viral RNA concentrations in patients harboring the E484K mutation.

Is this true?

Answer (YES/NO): YES